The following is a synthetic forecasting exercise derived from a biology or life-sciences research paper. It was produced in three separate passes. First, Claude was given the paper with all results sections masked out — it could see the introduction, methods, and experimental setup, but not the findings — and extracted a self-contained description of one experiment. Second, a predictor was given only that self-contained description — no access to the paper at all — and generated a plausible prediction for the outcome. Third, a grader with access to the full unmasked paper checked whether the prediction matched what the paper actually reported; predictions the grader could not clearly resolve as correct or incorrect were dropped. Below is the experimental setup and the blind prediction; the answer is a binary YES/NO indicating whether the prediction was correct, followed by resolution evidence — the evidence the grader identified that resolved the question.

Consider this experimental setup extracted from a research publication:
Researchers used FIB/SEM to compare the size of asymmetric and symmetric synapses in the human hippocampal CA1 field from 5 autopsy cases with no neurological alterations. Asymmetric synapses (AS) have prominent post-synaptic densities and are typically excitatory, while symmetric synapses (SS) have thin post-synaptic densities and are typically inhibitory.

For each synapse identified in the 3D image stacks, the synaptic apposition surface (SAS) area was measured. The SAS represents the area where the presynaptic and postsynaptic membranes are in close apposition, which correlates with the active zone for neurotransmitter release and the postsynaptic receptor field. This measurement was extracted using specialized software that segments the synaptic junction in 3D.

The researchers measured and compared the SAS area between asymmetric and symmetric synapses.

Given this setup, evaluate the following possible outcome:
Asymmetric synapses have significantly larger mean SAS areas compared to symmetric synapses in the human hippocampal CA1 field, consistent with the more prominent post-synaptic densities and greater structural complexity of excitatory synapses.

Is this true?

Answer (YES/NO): YES